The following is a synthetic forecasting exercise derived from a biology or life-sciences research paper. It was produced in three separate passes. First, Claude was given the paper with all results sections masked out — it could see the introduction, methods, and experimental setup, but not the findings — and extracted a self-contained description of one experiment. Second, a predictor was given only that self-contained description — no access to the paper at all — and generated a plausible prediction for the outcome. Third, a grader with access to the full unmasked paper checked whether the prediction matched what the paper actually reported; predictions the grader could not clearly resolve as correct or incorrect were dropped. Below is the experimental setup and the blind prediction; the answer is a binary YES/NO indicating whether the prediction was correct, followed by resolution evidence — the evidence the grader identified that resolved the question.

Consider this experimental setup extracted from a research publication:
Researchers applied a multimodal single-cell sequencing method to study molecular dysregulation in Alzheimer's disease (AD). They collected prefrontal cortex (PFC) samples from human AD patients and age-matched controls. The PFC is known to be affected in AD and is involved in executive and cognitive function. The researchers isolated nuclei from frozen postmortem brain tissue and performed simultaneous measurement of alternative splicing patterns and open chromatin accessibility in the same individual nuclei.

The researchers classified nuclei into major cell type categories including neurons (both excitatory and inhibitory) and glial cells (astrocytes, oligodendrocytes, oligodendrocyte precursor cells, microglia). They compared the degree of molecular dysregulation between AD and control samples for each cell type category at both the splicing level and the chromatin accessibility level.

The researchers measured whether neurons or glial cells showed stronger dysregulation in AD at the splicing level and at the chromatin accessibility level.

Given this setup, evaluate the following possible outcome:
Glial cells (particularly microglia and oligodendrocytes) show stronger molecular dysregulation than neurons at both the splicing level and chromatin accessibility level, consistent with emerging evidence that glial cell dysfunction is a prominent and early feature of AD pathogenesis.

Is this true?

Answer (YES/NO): NO